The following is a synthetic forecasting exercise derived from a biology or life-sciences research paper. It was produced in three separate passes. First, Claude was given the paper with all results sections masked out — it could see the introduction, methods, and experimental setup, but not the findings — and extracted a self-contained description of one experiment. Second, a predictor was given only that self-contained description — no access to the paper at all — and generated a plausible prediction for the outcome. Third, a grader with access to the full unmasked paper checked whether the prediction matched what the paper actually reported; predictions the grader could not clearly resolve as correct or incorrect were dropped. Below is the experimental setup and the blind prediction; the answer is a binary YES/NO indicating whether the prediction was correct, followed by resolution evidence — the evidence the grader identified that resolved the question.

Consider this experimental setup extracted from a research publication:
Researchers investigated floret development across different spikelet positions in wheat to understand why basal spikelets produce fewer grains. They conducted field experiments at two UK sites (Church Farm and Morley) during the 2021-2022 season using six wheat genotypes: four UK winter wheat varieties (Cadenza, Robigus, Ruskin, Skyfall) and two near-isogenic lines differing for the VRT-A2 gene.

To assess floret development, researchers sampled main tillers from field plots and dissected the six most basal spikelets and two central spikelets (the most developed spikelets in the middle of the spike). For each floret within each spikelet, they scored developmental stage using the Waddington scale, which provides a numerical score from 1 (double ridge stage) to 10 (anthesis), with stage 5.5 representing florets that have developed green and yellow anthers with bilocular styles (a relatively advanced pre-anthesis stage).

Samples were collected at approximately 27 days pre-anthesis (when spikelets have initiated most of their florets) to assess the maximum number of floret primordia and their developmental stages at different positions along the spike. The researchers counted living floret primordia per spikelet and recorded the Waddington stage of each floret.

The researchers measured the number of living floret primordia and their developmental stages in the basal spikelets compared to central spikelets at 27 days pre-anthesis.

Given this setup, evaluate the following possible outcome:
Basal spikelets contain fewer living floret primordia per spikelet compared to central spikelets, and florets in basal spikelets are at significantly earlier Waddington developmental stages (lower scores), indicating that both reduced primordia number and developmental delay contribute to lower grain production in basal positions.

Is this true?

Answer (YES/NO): YES